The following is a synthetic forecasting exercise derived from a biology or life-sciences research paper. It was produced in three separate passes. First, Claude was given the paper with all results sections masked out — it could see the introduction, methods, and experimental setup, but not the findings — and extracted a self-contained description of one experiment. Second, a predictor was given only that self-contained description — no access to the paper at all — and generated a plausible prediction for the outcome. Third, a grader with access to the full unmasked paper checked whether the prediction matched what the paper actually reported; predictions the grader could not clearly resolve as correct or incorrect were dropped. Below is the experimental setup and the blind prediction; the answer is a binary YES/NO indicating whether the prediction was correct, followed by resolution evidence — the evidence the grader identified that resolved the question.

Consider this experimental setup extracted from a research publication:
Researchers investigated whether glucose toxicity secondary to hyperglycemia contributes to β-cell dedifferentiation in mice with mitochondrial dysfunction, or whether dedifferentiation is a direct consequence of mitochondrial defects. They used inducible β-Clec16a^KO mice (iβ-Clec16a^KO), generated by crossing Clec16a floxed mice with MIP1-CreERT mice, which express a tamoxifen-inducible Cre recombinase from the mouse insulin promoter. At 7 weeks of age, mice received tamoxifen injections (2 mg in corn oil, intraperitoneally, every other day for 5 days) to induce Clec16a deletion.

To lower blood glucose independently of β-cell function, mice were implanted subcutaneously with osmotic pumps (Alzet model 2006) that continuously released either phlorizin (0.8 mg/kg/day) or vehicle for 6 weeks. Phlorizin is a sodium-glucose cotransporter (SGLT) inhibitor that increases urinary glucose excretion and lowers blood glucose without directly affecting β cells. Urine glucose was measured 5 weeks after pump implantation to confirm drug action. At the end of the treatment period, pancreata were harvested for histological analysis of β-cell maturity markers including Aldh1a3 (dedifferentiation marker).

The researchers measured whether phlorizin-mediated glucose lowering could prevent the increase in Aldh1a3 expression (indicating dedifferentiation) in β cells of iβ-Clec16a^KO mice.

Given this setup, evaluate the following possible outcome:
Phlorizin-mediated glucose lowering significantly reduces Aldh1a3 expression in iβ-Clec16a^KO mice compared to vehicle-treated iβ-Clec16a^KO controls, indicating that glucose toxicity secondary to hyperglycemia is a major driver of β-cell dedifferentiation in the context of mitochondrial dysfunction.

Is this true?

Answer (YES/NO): NO